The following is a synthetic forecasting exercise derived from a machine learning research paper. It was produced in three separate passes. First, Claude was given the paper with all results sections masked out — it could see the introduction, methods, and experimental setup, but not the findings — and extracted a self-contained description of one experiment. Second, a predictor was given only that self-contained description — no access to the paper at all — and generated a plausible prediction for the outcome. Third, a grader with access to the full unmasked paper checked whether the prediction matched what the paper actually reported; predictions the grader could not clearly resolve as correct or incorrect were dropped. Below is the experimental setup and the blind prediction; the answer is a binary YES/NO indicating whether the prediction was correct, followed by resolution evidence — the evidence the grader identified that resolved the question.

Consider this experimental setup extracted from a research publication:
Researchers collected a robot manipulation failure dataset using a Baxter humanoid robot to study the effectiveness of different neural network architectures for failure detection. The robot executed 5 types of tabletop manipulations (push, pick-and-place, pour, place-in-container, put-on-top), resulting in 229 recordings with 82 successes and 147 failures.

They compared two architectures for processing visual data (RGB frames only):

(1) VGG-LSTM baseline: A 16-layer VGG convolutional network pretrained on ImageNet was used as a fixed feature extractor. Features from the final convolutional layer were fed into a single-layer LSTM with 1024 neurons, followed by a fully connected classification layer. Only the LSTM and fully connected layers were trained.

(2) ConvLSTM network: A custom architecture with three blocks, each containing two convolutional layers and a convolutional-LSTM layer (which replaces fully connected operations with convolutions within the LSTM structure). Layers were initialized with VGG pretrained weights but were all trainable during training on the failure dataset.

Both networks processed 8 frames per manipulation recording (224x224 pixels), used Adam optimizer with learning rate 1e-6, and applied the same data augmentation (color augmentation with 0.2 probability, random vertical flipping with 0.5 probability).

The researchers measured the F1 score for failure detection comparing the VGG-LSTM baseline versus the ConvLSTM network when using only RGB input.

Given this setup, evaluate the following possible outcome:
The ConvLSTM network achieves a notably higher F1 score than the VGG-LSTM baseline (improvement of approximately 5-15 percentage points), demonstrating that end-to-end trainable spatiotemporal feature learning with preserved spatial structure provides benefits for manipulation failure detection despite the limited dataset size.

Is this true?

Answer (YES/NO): NO